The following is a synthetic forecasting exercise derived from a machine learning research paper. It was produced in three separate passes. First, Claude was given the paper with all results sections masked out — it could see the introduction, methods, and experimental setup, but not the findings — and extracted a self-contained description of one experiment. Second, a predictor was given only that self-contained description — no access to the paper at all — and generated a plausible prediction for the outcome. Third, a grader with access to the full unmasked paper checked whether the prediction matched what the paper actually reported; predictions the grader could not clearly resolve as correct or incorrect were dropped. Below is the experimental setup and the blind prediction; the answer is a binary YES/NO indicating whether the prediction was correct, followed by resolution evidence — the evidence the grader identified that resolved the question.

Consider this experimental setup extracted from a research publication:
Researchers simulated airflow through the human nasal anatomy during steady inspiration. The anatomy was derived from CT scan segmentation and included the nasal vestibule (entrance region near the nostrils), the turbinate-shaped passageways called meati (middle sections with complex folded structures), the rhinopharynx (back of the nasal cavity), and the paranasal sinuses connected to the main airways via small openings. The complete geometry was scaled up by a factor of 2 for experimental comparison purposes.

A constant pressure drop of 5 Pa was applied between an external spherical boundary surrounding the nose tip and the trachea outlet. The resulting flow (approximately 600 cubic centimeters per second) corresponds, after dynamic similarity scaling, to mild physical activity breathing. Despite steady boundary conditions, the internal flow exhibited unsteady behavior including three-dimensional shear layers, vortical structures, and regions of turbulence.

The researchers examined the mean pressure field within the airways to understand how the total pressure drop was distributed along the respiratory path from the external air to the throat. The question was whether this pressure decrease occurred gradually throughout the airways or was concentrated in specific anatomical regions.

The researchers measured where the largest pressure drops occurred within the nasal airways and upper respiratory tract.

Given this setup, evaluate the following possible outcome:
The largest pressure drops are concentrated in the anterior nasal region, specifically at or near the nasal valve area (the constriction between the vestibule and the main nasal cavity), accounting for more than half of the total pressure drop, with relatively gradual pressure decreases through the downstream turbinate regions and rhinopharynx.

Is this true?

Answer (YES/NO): NO